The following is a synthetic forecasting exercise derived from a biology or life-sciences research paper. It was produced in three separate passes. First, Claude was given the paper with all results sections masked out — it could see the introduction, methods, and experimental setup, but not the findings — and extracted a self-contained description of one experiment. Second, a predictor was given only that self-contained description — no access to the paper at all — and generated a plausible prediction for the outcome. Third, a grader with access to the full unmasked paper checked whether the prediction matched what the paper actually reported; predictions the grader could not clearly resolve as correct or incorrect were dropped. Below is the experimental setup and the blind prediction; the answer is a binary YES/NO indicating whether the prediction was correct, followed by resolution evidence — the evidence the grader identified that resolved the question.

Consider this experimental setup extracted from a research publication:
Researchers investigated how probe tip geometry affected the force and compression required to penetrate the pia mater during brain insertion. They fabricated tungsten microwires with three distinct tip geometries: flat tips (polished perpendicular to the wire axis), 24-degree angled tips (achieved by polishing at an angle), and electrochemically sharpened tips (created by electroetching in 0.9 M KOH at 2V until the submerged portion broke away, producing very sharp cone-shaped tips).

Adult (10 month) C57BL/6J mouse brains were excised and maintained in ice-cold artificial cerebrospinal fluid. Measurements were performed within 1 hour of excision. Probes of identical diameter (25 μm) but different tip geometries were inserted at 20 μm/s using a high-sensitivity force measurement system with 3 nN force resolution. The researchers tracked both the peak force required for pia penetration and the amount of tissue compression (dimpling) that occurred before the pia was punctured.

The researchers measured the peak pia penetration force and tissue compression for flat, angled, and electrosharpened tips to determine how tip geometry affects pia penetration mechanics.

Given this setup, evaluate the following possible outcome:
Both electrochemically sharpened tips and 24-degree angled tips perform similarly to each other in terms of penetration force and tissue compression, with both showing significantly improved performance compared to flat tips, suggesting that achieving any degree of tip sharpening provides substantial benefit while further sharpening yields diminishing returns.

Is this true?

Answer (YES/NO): NO